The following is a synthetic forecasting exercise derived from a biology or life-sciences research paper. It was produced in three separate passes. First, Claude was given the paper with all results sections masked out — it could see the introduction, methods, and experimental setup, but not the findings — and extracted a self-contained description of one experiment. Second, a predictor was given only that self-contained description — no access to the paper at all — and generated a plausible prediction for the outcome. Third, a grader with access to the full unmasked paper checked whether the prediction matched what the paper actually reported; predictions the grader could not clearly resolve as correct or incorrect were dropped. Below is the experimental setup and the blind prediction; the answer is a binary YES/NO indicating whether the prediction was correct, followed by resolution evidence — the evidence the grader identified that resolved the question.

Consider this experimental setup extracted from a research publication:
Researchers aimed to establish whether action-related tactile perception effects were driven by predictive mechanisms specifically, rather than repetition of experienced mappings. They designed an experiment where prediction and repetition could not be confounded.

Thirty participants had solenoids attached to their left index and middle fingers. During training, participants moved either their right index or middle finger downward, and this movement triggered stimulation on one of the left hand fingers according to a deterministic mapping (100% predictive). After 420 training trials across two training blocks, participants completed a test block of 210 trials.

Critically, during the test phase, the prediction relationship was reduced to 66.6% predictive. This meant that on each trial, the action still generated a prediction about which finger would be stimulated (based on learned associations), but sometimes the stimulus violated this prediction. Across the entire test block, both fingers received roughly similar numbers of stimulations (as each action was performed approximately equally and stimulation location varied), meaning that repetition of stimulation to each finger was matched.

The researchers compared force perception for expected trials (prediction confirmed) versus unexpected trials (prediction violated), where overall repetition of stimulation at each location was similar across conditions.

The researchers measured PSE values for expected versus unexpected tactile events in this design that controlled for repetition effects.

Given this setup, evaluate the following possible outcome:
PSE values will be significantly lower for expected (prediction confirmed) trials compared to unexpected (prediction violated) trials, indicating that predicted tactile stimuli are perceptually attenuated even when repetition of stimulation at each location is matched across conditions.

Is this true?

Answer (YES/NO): NO